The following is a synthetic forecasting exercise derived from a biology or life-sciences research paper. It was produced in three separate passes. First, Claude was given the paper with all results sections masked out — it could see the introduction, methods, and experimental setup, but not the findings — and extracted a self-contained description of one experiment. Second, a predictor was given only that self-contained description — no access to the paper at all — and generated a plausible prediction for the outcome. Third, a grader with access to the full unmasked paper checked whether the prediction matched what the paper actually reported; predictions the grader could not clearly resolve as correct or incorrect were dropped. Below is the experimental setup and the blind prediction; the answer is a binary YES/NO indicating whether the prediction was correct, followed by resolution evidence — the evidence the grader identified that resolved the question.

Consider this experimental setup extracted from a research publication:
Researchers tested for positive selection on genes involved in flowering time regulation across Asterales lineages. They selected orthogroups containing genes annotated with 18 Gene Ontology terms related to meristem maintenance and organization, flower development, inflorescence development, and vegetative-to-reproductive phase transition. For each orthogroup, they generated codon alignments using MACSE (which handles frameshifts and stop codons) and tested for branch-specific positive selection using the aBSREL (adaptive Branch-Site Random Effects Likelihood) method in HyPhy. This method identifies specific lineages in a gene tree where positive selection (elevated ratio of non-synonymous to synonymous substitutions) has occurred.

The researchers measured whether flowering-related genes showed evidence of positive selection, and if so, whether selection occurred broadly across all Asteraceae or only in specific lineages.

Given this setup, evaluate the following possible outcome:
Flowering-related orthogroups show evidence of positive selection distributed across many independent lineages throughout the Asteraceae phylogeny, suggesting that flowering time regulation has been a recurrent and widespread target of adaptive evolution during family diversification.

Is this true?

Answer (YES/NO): NO